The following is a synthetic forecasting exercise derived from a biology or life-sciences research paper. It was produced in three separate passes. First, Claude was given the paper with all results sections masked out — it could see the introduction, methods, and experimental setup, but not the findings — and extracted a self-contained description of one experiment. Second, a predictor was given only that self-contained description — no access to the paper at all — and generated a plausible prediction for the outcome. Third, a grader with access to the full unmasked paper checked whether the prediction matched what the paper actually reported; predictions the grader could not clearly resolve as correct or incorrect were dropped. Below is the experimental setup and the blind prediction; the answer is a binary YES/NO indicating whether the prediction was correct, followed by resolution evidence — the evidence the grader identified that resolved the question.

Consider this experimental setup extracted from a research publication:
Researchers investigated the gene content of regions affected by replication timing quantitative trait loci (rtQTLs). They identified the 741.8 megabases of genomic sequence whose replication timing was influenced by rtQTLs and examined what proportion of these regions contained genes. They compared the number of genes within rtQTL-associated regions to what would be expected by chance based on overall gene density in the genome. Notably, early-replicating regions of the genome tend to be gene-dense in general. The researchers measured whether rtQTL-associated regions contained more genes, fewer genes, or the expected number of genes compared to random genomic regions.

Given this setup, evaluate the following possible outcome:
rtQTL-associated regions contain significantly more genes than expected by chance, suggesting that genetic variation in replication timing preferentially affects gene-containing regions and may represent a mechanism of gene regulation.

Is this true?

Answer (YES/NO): NO